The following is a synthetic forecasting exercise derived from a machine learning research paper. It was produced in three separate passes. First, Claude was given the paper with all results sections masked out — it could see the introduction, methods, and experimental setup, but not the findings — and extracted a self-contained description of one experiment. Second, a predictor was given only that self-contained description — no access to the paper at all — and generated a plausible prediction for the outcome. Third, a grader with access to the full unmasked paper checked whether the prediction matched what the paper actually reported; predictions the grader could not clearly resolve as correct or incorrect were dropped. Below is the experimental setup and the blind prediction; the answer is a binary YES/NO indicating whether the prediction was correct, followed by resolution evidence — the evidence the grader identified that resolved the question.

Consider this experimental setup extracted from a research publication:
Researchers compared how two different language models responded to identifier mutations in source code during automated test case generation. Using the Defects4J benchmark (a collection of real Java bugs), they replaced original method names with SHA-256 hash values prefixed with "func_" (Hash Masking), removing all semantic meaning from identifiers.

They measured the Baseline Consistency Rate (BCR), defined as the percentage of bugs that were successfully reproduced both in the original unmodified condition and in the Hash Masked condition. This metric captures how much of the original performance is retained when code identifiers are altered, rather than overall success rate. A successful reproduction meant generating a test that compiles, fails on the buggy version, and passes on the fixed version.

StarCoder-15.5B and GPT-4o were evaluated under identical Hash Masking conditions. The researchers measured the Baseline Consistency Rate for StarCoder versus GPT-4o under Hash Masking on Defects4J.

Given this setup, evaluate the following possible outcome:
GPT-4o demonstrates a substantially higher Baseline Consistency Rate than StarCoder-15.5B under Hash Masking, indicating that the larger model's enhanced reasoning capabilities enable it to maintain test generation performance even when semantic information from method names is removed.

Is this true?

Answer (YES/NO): YES